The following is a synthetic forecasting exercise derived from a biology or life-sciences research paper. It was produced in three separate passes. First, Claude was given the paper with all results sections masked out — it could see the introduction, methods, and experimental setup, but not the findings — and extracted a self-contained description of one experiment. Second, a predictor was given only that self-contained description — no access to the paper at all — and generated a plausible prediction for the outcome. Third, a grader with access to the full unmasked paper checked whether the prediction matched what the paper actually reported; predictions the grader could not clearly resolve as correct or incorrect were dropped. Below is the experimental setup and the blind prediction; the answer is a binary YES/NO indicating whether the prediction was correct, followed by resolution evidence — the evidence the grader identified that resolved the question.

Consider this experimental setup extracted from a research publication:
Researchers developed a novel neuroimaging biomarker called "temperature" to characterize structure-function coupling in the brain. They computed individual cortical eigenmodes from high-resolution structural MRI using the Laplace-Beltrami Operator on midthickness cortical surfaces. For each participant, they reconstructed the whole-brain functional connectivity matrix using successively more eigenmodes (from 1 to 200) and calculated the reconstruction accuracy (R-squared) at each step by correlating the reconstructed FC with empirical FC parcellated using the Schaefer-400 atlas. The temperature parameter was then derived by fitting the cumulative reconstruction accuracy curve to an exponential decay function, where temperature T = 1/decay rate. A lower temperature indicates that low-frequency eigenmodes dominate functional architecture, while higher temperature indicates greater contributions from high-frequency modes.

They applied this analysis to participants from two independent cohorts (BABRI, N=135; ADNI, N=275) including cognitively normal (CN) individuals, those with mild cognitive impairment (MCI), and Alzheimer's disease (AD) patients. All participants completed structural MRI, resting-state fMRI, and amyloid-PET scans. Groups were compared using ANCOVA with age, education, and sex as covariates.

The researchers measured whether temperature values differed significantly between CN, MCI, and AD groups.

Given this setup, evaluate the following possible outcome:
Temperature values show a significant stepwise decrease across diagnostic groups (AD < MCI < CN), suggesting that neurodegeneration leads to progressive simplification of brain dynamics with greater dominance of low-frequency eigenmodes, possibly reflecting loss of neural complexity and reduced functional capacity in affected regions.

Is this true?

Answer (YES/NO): NO